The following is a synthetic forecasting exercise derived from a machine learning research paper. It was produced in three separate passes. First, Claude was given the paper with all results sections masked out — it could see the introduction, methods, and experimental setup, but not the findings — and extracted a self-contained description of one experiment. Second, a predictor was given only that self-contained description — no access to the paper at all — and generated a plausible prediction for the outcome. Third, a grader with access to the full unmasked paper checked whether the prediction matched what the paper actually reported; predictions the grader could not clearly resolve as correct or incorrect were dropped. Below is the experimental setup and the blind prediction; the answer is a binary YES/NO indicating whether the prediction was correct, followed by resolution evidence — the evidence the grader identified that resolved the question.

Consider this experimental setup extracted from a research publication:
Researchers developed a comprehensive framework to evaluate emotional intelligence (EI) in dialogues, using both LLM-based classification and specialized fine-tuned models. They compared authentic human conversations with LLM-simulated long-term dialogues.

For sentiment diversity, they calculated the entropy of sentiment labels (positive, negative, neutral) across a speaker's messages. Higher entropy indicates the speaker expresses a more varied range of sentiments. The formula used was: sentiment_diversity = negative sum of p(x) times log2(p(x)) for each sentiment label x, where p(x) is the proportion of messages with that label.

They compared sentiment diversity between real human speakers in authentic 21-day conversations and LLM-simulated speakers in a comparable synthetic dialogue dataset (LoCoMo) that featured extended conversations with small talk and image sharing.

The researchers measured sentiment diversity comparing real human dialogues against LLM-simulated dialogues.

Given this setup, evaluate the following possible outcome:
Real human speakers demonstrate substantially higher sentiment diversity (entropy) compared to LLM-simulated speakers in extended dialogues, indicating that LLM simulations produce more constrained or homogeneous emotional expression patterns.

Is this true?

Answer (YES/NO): YES